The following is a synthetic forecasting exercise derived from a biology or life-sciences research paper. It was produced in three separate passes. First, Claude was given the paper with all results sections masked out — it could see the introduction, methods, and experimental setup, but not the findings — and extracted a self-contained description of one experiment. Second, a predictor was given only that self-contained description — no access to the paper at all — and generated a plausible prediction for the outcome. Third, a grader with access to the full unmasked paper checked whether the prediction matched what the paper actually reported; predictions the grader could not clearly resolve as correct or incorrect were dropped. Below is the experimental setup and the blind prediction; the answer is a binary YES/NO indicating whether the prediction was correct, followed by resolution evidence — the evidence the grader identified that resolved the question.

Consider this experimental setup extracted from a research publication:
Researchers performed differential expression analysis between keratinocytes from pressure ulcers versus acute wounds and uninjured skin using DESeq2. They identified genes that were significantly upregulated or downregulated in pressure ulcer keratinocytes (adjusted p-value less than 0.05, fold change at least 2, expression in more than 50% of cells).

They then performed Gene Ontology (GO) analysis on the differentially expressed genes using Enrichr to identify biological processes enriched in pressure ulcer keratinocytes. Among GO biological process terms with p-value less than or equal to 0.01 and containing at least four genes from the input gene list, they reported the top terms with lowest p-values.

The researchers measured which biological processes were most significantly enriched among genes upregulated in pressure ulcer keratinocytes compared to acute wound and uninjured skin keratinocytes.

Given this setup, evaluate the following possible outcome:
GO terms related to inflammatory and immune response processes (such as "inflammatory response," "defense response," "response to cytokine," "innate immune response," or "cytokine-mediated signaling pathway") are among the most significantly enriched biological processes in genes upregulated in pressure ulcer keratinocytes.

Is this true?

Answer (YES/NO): YES